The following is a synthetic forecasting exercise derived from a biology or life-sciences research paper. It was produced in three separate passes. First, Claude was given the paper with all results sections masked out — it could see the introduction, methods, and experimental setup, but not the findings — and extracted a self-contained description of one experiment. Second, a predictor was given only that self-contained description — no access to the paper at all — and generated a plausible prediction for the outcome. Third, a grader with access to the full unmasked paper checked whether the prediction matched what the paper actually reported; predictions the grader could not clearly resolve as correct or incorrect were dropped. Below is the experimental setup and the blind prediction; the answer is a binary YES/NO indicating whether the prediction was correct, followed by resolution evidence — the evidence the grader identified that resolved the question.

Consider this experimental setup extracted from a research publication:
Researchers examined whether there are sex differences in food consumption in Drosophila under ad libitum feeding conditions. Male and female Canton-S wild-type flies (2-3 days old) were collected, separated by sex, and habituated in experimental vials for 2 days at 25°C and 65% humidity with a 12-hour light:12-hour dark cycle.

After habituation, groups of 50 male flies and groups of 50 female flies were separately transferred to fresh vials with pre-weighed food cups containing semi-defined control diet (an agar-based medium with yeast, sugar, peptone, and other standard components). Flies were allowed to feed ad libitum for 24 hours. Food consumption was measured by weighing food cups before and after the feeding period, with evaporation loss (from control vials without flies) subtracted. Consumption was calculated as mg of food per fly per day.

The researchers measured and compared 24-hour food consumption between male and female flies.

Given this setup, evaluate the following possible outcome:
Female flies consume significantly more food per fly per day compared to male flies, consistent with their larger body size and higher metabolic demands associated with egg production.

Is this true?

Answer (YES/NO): YES